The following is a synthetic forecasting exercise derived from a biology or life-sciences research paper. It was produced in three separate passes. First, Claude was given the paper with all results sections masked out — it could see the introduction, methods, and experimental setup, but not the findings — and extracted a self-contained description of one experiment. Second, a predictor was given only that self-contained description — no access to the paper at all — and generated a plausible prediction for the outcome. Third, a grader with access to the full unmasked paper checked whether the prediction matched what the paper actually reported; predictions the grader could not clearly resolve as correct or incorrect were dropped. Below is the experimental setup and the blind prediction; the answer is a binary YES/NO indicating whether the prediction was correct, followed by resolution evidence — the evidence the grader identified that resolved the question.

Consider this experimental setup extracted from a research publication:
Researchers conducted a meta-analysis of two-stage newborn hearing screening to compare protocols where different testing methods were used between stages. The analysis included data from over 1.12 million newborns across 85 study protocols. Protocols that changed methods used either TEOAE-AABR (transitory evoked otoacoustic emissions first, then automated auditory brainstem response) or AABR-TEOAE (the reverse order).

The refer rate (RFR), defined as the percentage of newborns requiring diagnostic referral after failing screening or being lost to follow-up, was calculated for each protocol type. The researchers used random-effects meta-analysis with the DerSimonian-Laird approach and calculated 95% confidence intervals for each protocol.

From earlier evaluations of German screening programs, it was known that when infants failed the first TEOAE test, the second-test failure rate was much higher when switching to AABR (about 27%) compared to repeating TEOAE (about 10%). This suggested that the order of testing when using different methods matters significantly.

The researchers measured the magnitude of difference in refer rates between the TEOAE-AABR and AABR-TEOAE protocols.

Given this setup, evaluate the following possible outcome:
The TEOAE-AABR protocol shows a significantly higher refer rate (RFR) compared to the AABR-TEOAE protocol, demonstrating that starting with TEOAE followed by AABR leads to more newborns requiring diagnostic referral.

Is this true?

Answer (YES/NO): NO